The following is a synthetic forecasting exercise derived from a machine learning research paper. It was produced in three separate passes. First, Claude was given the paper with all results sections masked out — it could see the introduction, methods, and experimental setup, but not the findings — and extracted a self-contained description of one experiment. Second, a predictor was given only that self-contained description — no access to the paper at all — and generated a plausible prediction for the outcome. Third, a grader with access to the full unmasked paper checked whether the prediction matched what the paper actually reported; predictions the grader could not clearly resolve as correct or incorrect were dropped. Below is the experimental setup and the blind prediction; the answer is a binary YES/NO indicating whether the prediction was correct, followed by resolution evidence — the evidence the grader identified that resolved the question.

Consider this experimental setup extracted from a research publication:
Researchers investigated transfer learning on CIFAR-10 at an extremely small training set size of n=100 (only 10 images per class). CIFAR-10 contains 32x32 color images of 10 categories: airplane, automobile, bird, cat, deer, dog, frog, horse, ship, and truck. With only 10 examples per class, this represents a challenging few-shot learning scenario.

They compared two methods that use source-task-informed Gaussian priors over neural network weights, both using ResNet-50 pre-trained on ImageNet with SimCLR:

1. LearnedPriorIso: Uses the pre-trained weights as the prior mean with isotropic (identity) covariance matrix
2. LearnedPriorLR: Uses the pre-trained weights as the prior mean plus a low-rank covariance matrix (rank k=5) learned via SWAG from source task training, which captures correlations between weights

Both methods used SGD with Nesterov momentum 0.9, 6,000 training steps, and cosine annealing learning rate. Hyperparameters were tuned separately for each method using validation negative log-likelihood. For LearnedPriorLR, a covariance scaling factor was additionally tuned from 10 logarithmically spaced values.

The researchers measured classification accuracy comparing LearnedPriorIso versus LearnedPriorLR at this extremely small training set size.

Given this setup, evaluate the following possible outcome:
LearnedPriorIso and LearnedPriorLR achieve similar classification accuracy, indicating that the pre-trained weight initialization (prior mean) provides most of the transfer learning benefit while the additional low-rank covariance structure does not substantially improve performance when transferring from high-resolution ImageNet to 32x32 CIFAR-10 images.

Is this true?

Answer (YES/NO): NO